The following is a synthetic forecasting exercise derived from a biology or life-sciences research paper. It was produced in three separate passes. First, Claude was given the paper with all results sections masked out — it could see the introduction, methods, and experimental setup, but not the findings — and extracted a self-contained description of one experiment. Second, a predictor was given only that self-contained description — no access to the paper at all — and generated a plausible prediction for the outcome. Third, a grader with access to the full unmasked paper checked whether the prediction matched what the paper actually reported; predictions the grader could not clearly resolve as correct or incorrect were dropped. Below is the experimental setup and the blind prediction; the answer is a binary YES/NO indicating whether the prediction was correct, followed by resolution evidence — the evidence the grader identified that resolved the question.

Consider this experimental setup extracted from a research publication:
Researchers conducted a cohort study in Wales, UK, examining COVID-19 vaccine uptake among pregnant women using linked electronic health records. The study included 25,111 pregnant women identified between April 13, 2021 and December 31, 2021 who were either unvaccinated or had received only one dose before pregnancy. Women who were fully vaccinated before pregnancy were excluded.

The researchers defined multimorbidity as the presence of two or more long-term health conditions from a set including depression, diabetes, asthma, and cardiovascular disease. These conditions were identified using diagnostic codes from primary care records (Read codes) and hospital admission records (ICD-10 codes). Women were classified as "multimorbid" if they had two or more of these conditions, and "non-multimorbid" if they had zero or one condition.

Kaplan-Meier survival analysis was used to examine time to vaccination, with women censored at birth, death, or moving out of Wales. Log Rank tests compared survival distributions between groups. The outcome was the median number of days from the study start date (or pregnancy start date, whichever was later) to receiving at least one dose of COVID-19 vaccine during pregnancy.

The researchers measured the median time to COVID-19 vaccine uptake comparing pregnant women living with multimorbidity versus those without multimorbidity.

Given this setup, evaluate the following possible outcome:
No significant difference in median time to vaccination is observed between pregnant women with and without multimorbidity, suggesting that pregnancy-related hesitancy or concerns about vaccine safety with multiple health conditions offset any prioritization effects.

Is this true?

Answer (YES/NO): NO